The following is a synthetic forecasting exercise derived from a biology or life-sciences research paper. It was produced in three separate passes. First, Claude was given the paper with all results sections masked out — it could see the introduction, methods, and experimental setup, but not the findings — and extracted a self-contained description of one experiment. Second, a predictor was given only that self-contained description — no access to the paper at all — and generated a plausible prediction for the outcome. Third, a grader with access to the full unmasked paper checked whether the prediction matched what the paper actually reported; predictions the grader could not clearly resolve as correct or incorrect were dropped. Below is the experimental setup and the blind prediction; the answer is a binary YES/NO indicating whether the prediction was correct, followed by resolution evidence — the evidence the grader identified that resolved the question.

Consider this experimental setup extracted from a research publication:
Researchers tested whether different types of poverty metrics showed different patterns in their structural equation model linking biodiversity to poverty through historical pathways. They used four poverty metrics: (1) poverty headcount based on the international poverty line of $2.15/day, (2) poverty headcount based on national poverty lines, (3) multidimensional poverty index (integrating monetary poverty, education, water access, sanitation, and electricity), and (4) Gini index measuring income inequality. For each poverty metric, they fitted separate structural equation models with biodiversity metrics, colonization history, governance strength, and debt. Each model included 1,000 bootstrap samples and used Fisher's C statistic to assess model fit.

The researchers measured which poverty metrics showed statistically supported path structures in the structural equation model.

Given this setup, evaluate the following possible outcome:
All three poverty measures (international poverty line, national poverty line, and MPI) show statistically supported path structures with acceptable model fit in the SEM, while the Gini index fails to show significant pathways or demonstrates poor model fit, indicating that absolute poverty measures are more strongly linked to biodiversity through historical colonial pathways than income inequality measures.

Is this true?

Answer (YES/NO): NO